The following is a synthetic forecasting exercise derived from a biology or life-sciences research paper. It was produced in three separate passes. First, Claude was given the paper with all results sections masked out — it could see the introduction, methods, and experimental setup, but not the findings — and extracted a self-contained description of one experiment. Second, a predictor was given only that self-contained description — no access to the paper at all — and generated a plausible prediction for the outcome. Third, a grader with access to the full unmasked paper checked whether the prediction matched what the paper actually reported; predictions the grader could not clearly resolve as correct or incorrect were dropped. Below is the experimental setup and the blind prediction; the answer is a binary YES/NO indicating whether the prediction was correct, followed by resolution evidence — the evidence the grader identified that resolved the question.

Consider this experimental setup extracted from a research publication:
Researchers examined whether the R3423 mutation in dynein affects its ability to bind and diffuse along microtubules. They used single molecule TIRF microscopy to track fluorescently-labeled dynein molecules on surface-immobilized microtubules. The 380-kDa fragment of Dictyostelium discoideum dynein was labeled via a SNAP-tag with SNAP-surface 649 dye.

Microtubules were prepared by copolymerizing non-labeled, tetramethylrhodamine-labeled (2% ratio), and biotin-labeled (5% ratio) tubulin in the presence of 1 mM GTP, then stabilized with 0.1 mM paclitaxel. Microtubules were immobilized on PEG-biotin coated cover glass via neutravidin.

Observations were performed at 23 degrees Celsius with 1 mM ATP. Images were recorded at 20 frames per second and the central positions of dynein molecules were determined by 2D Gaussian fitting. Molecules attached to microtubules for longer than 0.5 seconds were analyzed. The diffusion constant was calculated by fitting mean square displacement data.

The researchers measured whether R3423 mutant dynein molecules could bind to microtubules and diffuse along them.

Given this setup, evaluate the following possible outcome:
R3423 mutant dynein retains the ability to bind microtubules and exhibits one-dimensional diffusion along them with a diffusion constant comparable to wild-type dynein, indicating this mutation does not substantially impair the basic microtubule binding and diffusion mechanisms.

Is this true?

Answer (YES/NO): NO